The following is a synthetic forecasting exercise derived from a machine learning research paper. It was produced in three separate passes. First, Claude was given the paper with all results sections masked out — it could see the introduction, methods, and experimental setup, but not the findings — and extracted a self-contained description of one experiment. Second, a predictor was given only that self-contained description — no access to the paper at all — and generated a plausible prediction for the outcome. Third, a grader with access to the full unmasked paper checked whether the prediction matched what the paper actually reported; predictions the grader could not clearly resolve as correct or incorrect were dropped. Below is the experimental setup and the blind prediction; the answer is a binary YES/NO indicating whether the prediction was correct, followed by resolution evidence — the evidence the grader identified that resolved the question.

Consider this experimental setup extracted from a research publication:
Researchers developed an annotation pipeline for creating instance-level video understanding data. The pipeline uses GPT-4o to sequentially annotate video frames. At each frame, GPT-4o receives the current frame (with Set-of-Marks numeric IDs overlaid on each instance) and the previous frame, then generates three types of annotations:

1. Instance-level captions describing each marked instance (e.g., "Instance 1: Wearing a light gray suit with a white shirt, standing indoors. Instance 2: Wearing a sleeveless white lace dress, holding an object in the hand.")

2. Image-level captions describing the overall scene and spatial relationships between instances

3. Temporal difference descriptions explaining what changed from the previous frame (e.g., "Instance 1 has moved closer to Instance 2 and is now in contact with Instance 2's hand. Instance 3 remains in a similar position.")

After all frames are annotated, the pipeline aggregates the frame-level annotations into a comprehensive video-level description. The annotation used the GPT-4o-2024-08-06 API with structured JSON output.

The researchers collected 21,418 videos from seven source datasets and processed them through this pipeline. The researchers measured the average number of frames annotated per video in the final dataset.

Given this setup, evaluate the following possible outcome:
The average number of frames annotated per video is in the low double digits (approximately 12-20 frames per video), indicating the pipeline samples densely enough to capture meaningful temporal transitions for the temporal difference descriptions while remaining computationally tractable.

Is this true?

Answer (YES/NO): NO